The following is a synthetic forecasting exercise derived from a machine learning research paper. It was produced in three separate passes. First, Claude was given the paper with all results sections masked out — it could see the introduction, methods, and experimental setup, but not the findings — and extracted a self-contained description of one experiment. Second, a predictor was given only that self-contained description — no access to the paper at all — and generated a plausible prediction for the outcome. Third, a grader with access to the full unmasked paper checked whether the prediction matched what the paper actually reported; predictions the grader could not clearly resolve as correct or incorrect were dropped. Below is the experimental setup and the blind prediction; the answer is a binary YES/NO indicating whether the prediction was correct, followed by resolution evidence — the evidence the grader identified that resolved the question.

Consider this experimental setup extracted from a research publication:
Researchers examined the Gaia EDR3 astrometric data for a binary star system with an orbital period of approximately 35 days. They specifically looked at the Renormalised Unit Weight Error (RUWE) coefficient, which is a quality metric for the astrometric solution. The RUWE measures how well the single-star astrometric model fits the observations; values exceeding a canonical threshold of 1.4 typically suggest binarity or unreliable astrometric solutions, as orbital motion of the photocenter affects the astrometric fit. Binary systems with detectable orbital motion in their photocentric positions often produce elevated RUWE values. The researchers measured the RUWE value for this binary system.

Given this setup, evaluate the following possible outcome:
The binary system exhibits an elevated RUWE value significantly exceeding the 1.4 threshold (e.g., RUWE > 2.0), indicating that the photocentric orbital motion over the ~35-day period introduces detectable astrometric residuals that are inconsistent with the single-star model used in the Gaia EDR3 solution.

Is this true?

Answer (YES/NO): NO